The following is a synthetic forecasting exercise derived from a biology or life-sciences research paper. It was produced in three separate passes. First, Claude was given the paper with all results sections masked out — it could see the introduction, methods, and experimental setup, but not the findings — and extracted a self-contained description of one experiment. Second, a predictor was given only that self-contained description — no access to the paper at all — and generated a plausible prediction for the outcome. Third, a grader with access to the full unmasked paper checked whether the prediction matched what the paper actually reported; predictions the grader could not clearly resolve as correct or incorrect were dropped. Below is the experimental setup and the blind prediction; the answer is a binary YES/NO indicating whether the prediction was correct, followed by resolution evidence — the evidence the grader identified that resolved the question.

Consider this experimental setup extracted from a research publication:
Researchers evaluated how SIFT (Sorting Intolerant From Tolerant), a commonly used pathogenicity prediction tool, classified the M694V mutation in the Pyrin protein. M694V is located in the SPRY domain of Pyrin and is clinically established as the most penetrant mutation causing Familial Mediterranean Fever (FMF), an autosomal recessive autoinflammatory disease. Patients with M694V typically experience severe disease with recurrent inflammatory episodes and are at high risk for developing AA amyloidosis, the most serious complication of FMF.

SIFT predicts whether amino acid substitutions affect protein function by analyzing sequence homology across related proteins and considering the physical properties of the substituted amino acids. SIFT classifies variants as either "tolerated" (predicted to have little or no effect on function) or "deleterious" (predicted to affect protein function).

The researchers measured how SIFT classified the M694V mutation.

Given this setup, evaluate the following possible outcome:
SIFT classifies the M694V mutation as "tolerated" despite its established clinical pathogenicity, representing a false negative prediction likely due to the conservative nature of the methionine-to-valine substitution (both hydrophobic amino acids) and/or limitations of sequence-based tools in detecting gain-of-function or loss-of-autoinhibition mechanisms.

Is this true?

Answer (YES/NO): YES